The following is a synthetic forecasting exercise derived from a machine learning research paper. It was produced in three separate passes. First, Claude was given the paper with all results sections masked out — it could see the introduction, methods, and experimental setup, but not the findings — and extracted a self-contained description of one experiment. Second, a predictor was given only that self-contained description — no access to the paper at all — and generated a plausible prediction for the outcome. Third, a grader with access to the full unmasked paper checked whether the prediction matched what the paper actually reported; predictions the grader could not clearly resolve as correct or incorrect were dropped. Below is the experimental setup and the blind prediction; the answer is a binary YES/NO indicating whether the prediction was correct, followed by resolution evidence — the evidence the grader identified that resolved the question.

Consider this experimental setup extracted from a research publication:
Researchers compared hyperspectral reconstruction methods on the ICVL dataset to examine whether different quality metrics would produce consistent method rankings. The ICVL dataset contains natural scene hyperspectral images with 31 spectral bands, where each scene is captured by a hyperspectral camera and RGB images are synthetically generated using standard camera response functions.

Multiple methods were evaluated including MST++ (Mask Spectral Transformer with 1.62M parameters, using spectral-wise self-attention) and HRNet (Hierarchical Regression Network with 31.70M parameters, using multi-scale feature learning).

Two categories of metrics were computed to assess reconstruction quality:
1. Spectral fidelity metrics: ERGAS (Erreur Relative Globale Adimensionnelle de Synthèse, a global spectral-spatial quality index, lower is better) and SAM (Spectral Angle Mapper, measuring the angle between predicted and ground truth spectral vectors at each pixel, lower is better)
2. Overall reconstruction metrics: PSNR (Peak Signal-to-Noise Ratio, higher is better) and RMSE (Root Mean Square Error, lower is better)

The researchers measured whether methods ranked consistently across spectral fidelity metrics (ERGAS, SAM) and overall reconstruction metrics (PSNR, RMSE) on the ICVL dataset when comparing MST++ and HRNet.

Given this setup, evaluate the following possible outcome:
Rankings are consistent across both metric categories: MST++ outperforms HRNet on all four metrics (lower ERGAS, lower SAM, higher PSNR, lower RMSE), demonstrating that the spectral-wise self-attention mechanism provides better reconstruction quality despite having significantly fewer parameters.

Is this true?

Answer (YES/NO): NO